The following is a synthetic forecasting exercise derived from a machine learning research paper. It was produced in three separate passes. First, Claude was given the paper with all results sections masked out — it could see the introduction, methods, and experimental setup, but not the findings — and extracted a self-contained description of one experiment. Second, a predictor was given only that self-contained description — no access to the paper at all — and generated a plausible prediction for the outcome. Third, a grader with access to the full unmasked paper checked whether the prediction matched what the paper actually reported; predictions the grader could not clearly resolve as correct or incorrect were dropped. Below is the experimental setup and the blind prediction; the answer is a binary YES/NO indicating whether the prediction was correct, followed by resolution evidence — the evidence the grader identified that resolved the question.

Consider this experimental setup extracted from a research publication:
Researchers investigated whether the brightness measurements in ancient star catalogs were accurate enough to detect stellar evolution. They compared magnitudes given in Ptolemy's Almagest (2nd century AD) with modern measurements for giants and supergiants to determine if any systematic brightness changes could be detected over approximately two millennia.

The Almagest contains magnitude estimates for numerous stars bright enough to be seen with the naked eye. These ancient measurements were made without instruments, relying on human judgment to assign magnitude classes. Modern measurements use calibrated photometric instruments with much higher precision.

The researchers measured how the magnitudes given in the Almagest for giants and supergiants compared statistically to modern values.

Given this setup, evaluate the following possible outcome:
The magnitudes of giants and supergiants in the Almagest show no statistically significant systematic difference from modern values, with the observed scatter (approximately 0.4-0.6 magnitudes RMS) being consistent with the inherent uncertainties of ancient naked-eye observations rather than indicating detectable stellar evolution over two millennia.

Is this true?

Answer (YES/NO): NO